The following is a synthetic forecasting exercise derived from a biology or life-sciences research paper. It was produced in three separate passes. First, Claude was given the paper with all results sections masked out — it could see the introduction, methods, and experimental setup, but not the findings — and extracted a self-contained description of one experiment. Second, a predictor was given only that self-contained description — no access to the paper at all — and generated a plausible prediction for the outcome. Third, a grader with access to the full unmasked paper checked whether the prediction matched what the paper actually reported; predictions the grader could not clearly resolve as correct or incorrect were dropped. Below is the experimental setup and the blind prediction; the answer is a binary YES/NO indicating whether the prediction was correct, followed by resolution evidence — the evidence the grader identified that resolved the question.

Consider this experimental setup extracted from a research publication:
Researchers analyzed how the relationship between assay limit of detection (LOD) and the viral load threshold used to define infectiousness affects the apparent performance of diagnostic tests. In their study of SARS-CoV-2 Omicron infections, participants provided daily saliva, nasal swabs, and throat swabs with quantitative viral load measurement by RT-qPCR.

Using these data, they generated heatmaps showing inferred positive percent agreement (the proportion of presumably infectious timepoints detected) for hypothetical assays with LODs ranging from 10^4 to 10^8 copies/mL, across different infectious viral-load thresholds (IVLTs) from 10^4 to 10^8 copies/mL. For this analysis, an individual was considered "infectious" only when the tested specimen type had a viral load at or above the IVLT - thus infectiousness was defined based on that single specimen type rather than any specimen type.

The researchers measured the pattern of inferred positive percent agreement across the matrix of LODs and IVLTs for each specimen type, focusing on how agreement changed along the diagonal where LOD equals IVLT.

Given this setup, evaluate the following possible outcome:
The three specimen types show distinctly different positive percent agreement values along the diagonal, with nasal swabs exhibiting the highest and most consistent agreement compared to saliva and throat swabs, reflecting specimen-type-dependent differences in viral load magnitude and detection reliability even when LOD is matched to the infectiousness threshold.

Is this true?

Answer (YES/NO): NO